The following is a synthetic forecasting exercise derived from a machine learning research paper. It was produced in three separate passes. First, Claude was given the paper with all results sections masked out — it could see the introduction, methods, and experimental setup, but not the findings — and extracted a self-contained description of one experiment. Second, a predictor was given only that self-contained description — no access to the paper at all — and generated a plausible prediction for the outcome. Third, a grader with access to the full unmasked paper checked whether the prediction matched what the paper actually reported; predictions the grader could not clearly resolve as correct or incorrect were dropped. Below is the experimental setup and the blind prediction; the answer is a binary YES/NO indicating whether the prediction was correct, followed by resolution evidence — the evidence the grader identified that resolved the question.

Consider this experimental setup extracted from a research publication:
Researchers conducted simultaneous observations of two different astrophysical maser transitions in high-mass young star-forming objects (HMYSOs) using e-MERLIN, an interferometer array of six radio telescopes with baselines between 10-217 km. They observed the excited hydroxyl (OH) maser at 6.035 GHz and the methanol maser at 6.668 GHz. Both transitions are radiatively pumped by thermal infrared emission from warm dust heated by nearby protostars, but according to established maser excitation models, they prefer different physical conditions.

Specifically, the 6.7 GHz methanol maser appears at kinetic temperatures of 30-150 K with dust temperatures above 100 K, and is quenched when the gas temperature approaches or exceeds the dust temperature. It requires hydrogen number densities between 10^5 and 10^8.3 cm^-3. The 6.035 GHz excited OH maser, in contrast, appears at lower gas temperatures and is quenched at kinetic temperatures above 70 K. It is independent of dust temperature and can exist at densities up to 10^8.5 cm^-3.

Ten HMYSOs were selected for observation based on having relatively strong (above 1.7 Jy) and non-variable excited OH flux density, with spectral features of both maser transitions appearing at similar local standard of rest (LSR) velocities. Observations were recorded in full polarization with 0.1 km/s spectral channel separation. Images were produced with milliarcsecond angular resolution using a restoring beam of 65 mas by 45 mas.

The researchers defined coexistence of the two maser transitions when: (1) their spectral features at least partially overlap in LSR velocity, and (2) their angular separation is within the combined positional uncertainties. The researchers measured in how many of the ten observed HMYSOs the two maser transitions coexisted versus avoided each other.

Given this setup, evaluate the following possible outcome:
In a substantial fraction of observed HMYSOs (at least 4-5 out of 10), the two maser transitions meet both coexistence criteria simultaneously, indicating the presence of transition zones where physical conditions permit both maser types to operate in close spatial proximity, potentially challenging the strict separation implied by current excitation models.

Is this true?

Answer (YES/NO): YES